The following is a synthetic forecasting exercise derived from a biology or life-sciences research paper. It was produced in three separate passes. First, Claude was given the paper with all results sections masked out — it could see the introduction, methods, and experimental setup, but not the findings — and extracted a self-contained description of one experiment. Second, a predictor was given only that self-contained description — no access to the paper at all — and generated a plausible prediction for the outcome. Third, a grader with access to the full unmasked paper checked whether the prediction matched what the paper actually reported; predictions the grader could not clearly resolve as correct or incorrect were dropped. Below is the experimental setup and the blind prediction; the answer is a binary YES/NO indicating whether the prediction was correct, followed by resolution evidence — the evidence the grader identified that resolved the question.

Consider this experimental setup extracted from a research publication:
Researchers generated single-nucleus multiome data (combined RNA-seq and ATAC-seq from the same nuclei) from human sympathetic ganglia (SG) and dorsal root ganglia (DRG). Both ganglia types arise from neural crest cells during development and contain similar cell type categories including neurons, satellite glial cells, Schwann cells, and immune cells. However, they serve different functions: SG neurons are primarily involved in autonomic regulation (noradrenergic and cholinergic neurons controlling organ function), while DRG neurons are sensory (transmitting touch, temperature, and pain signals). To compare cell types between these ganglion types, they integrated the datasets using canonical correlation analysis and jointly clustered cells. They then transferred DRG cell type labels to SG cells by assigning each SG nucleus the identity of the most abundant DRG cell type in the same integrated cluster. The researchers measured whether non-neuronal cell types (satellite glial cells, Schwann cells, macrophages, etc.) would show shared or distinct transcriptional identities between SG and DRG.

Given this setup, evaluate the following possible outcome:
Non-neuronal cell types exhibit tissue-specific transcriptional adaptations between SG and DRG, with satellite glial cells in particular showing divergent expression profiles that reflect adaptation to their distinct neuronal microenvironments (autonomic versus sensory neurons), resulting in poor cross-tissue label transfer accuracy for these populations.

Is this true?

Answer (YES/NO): NO